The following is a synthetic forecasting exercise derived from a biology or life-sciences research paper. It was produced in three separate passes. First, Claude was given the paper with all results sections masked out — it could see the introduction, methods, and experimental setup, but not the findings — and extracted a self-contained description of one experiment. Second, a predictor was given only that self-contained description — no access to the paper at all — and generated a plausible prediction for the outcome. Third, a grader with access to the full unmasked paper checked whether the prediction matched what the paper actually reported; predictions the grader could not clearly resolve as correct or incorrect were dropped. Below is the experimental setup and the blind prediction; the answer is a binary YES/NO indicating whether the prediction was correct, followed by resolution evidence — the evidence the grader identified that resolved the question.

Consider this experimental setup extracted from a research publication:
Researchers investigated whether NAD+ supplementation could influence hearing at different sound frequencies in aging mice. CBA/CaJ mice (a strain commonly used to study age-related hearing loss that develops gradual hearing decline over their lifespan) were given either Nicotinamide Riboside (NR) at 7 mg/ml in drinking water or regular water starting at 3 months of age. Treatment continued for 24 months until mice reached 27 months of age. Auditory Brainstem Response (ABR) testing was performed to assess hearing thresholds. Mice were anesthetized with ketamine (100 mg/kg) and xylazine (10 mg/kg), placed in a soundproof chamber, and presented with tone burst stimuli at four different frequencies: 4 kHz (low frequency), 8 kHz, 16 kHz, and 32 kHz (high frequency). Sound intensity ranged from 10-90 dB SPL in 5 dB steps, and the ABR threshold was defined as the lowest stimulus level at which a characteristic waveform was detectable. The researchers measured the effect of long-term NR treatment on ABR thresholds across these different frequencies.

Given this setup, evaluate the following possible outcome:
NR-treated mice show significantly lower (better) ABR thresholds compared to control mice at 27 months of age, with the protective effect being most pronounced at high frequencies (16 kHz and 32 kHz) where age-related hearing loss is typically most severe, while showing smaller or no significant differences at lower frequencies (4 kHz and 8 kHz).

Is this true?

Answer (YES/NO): NO